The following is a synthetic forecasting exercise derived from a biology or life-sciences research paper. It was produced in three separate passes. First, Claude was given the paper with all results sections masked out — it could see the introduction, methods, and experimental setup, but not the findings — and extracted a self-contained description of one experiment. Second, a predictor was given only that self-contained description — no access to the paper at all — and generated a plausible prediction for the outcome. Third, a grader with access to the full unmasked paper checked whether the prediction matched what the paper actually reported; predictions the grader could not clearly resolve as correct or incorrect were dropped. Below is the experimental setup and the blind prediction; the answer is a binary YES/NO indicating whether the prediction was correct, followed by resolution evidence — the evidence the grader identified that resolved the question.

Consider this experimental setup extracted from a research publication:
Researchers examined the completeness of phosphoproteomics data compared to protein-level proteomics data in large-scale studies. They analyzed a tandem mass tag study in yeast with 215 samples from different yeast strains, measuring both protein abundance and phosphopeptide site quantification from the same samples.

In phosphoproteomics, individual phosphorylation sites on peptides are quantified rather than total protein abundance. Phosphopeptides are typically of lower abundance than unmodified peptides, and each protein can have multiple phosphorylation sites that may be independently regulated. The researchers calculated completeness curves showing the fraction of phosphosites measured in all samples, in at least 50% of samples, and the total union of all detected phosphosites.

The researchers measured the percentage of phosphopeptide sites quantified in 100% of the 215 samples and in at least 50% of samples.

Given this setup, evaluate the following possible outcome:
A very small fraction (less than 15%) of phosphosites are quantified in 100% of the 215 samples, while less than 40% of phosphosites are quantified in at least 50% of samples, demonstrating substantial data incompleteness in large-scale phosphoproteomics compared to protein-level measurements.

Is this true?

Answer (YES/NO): NO